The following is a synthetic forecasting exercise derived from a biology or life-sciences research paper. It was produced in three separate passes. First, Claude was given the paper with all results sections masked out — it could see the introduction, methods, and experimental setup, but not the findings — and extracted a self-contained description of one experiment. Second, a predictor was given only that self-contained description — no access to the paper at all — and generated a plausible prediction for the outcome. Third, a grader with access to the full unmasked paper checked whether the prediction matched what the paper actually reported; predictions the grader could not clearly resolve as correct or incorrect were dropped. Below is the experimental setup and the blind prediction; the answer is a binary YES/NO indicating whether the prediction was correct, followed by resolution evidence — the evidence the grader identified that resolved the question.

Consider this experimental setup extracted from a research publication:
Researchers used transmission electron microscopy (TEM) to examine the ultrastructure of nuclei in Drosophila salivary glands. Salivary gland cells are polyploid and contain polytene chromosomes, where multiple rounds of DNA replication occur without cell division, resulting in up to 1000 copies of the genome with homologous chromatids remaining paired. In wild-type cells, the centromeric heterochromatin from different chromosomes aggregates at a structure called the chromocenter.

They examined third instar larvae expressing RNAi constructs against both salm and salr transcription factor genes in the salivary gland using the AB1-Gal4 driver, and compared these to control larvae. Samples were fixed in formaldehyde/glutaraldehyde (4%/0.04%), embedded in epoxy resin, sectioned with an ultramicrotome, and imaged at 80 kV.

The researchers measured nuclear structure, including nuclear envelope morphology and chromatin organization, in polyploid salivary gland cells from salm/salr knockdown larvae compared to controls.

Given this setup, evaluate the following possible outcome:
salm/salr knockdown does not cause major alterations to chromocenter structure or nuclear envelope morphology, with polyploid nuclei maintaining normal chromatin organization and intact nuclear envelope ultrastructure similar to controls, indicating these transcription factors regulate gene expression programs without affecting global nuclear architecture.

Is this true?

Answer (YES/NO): NO